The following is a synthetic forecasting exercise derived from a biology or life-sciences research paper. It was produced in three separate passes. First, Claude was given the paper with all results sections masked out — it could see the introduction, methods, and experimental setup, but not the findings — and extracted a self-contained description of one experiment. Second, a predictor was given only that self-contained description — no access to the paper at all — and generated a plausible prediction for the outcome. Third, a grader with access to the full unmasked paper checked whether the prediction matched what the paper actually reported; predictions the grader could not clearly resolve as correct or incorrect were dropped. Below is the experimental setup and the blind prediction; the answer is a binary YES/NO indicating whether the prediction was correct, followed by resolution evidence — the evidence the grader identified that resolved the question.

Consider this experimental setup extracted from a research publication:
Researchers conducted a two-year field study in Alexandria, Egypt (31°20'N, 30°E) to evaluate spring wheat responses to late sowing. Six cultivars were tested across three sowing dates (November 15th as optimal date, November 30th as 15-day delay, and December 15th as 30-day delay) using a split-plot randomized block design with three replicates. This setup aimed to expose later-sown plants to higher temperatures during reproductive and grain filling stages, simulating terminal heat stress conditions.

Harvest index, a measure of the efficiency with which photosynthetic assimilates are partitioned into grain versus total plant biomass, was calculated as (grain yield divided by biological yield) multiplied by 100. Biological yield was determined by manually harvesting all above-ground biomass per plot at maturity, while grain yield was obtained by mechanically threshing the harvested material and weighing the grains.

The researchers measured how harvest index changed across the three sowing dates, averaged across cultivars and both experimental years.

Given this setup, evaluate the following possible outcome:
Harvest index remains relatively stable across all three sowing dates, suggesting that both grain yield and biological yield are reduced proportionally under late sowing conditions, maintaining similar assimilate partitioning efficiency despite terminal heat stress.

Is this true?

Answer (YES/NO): NO